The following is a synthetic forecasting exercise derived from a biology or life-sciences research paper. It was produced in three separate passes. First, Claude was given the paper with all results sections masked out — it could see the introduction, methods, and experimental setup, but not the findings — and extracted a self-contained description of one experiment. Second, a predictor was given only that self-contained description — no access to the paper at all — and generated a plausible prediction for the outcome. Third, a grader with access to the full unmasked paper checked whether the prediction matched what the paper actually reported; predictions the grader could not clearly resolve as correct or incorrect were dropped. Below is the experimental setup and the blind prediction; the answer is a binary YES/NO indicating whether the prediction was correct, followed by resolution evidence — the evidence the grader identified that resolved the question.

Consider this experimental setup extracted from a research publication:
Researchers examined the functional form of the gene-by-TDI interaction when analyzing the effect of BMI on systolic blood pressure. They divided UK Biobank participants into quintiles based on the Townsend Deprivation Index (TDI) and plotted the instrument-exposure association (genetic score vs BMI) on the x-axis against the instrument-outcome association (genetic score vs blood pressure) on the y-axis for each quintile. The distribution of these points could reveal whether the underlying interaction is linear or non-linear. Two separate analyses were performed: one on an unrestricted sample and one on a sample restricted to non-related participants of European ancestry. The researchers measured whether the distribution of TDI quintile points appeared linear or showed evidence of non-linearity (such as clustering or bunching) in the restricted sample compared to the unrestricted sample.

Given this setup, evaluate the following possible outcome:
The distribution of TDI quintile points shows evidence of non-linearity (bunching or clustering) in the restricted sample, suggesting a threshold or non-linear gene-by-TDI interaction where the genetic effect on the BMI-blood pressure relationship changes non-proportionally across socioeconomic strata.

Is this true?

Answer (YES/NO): YES